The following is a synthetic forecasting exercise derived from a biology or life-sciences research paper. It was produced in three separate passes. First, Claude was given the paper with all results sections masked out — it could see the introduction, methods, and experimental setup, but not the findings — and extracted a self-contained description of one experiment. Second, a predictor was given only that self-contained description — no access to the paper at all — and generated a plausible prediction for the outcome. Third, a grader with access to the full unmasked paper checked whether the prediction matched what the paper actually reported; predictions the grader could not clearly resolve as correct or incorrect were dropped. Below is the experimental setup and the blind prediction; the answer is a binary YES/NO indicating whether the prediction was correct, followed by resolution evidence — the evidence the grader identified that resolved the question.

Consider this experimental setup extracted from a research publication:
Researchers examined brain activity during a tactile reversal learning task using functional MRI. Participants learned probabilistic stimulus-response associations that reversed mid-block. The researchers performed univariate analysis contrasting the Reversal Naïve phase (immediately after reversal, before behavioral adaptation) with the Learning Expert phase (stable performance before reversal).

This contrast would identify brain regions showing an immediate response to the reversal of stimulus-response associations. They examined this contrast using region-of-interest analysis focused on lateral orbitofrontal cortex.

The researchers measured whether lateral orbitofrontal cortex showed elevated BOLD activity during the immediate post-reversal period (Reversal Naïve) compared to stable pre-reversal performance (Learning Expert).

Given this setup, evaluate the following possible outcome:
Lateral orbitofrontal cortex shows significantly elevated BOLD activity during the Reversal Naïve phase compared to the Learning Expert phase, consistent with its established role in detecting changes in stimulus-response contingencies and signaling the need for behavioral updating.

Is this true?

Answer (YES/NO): YES